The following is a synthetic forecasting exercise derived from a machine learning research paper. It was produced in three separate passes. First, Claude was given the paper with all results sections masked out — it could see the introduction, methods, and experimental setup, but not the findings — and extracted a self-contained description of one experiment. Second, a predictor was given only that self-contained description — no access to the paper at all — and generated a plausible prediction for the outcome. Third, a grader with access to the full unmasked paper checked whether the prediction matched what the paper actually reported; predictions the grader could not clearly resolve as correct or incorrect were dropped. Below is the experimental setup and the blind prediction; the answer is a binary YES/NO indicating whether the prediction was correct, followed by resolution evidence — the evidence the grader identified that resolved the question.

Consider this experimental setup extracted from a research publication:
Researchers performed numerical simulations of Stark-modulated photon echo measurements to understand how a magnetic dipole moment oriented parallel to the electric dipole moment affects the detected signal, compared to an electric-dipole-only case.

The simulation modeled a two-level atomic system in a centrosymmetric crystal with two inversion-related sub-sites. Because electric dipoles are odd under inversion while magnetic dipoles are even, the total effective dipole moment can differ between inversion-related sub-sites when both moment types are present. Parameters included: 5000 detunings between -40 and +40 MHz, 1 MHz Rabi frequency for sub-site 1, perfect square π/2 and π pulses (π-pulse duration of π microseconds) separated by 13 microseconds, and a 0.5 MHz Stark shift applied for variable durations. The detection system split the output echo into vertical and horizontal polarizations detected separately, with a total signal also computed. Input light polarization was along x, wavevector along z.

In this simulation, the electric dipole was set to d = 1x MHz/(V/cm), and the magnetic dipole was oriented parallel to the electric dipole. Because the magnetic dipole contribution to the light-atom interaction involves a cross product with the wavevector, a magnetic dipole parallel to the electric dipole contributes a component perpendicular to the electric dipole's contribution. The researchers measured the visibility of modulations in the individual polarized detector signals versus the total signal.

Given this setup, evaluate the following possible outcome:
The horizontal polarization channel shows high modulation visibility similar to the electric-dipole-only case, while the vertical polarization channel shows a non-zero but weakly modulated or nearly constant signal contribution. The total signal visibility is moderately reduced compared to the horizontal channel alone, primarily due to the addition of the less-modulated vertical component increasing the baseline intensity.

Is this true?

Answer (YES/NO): NO